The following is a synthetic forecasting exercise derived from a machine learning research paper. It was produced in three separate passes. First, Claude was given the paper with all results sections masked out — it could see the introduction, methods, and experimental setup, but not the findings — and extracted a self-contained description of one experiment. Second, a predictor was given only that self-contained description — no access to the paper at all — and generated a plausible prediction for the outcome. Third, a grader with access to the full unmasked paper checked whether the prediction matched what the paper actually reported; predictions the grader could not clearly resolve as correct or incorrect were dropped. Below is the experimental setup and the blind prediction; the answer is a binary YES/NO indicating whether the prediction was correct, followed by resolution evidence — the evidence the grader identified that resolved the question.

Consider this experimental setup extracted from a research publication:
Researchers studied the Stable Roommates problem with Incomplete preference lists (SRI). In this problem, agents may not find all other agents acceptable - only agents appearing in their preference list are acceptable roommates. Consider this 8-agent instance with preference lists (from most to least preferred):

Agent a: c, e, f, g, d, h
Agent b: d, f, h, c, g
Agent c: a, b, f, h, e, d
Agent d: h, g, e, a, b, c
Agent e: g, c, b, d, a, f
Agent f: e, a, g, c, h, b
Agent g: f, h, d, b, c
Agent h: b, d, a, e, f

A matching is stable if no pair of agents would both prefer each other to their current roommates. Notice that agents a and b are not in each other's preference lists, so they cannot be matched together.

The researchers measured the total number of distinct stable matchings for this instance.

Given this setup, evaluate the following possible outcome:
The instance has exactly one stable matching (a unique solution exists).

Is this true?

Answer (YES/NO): NO